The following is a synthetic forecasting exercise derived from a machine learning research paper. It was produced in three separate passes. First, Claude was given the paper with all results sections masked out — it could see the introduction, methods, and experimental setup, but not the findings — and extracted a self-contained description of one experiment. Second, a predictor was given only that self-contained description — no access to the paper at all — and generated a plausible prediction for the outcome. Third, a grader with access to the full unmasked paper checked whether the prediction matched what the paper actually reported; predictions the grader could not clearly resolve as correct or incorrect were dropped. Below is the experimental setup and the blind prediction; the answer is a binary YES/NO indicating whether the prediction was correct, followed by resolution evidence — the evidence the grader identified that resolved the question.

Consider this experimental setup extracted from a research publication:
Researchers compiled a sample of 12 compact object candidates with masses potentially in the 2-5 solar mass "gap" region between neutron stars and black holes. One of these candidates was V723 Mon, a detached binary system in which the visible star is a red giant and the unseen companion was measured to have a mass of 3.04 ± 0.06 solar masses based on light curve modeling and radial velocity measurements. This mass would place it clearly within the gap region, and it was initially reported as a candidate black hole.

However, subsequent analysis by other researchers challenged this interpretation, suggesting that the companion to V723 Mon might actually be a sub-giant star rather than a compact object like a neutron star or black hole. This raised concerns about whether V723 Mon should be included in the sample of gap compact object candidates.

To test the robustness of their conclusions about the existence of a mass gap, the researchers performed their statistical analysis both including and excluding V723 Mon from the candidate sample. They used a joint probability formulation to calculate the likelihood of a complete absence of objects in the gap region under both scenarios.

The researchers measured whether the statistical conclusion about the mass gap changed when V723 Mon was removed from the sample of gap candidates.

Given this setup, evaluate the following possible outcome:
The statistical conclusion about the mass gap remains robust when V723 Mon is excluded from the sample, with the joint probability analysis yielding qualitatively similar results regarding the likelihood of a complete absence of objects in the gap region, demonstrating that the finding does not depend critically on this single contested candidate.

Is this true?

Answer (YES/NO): YES